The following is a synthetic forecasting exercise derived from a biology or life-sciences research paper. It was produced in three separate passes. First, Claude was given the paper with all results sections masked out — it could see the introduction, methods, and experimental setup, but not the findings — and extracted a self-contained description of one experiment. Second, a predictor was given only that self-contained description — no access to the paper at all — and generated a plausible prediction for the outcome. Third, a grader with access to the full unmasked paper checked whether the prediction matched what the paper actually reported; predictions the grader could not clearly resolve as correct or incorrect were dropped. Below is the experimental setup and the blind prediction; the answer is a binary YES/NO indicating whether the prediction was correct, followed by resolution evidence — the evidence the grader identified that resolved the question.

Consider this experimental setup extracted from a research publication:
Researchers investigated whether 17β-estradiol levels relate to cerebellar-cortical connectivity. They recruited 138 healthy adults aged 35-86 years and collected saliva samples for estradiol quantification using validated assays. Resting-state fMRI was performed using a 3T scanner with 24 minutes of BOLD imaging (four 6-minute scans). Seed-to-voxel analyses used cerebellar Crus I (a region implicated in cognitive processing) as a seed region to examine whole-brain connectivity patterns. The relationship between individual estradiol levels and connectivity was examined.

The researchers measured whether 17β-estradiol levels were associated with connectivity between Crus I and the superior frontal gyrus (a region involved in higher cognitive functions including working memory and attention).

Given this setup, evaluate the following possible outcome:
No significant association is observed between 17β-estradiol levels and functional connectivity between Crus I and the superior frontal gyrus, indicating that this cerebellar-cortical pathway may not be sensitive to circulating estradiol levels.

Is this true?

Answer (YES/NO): NO